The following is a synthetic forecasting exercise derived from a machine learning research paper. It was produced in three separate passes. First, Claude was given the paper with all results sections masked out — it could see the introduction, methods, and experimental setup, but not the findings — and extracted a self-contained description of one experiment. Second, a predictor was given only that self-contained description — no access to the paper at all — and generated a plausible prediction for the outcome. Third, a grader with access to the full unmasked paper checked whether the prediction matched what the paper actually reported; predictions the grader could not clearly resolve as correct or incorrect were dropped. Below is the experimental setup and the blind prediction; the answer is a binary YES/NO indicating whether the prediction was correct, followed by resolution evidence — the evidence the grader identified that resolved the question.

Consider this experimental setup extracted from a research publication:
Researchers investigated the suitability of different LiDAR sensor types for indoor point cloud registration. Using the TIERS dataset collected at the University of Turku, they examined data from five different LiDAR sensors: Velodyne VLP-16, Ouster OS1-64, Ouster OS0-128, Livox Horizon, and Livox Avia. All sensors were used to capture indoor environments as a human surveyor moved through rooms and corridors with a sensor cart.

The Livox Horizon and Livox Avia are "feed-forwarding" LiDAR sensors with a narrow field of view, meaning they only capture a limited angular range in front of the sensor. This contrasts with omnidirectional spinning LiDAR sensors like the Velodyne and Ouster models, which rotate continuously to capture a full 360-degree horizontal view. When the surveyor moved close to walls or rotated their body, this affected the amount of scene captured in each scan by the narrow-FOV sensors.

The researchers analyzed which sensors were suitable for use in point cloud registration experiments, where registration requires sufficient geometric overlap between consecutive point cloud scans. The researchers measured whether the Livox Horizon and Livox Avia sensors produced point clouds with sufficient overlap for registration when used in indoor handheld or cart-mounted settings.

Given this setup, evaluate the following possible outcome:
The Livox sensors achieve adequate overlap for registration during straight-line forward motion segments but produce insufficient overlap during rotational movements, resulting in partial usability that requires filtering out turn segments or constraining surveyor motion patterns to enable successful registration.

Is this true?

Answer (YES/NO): NO